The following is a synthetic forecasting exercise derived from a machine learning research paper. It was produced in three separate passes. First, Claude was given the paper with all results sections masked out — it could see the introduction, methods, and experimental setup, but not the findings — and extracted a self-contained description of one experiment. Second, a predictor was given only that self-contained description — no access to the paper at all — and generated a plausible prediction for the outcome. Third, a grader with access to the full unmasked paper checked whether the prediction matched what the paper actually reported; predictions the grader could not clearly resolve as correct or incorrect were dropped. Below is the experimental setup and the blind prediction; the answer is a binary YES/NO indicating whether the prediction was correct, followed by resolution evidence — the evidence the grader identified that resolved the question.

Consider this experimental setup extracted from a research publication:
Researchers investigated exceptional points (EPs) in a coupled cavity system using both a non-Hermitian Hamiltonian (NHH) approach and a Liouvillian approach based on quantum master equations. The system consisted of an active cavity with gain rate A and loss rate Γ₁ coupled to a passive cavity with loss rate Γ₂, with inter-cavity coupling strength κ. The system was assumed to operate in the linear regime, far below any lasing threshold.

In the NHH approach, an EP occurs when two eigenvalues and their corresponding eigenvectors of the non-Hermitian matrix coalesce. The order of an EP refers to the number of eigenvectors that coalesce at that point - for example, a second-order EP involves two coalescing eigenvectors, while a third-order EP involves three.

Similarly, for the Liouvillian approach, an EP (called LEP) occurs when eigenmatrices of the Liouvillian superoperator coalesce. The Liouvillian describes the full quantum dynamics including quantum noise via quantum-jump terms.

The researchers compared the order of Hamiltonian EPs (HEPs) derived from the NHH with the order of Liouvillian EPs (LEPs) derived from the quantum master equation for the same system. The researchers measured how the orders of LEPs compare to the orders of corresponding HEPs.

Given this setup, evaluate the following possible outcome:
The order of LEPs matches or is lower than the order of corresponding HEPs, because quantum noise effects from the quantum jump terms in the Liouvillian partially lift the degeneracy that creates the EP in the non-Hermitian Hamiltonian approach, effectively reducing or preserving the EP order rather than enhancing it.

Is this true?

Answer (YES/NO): NO